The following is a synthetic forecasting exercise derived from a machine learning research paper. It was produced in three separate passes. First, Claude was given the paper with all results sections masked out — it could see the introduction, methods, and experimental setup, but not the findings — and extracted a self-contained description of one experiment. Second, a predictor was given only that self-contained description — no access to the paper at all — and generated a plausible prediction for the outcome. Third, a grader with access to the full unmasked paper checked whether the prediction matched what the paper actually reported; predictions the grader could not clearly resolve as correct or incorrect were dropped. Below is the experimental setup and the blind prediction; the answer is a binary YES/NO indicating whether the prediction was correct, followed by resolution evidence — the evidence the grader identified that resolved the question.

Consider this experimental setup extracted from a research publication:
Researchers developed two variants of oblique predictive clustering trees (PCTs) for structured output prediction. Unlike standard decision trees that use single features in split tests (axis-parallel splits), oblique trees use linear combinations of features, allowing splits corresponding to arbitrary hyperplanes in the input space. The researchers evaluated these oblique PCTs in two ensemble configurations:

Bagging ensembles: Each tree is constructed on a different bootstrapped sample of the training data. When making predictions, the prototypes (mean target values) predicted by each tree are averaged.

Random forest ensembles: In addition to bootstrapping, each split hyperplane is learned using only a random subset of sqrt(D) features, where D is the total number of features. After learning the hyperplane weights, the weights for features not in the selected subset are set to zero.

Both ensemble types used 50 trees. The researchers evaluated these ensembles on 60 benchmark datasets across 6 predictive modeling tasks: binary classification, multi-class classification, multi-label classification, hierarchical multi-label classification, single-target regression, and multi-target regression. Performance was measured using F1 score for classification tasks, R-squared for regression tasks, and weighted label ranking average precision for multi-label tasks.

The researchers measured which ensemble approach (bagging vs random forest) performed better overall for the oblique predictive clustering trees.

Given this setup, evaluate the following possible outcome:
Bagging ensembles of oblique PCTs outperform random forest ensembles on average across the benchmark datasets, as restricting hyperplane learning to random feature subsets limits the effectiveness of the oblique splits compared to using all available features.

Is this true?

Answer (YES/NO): YES